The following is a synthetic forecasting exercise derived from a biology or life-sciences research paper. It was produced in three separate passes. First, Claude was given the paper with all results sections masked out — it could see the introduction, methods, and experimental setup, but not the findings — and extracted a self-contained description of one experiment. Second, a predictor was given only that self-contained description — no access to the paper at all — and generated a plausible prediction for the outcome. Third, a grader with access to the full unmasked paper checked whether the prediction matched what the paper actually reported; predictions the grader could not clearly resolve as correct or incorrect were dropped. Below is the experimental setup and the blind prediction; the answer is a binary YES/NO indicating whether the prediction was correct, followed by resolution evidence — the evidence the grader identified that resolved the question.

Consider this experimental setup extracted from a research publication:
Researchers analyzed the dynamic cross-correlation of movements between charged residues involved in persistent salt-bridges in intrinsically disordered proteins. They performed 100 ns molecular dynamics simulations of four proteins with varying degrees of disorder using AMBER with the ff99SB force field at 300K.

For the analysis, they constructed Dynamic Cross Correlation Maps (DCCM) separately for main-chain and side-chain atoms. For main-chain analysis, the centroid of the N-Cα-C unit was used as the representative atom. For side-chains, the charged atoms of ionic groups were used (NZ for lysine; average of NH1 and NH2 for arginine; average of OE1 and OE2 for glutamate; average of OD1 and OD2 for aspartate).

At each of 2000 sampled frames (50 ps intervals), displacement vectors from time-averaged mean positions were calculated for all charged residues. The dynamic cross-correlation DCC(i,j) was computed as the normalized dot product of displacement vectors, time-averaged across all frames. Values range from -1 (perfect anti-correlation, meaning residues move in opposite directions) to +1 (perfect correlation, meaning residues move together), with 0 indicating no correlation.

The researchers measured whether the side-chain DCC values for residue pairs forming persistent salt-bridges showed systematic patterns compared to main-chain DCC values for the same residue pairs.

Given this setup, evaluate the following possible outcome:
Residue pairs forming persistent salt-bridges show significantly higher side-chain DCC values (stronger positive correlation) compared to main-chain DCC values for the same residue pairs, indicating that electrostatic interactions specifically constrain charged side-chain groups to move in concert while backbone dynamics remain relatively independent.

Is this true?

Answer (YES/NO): NO